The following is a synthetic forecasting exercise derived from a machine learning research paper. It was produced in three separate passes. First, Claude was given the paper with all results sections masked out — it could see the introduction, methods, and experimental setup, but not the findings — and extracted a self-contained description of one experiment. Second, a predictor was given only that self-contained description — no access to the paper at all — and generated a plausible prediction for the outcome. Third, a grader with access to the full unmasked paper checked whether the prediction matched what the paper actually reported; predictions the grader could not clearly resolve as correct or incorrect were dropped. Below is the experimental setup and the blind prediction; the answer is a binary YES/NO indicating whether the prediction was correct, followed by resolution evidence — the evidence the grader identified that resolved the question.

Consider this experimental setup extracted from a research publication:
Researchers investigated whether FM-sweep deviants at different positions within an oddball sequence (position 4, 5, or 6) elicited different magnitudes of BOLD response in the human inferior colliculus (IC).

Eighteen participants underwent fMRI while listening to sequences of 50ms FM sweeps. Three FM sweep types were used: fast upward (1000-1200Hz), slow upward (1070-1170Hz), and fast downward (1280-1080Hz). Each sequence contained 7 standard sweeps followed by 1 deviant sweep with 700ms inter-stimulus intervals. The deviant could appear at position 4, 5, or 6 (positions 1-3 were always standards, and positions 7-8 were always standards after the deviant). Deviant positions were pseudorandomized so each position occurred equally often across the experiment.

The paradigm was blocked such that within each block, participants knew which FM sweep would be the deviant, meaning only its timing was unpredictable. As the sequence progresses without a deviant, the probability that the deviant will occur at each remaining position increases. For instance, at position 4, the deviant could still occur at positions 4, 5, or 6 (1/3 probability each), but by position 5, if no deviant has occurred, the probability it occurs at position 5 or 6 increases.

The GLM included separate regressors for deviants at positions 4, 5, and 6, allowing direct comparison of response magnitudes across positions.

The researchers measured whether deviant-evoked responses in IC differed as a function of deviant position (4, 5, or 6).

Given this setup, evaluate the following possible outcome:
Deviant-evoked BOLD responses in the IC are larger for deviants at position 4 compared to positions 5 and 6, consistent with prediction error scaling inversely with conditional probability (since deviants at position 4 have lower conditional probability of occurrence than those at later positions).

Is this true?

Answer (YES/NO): YES